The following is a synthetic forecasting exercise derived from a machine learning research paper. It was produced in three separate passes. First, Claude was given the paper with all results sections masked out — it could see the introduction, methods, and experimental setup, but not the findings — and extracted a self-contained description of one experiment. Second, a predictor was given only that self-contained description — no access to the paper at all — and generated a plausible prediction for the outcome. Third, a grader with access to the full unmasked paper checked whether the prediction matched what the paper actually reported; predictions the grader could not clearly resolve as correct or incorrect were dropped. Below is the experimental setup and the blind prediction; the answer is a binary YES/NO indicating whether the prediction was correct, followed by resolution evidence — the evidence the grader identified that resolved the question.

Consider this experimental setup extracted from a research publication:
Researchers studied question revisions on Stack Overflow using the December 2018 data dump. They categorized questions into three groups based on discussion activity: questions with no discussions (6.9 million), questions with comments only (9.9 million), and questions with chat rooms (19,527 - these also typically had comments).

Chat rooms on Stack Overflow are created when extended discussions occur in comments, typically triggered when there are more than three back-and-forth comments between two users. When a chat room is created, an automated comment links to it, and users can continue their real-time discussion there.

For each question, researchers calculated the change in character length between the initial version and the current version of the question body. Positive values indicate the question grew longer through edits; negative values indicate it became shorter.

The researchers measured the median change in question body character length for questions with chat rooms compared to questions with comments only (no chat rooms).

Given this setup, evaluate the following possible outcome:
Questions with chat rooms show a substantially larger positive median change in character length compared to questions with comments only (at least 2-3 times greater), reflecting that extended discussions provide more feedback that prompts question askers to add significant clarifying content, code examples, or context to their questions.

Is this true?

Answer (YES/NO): NO